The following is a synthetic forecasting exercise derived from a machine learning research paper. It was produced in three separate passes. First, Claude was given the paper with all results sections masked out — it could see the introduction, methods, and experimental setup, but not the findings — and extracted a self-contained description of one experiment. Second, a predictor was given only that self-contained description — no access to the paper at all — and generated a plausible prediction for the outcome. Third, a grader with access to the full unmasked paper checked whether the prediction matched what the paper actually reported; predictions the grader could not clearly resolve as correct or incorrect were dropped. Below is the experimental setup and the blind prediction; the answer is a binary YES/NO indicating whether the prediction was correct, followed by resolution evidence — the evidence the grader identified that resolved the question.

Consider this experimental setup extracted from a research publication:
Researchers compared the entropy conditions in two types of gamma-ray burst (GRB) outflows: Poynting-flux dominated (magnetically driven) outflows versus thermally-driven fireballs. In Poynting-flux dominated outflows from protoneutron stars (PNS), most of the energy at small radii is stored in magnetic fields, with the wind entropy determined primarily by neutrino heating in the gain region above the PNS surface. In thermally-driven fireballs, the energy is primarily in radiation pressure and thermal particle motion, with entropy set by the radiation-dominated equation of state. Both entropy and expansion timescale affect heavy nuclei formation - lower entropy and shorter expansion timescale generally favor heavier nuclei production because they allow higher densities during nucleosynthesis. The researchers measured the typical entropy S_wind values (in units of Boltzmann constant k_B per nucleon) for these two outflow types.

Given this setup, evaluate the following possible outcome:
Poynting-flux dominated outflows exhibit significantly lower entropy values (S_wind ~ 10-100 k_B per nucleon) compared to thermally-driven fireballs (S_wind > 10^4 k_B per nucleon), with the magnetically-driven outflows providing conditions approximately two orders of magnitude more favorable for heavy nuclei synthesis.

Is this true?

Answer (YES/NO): NO